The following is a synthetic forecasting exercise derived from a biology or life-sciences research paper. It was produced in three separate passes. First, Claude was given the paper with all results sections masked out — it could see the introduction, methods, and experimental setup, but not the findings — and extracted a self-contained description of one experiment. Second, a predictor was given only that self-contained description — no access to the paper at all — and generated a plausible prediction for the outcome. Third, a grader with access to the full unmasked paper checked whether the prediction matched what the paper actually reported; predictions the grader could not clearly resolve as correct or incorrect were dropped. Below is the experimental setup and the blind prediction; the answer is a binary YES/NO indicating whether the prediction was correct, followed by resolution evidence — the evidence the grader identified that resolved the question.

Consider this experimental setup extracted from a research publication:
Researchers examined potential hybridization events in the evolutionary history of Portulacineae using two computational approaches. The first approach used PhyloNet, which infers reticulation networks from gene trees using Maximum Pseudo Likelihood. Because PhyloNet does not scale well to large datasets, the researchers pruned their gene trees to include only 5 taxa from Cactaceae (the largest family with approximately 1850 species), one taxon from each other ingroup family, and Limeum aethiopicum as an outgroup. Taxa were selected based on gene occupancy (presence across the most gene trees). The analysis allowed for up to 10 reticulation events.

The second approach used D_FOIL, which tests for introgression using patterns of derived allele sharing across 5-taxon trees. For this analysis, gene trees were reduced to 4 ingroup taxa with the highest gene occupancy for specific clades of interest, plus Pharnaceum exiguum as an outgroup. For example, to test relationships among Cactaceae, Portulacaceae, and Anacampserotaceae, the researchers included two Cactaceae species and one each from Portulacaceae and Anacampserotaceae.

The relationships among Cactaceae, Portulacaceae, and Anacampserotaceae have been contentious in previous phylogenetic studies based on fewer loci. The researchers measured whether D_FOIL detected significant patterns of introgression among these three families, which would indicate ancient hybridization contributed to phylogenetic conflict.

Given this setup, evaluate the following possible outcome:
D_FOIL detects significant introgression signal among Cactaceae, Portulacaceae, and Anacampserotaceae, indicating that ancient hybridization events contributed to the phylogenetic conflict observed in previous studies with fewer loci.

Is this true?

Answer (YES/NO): NO